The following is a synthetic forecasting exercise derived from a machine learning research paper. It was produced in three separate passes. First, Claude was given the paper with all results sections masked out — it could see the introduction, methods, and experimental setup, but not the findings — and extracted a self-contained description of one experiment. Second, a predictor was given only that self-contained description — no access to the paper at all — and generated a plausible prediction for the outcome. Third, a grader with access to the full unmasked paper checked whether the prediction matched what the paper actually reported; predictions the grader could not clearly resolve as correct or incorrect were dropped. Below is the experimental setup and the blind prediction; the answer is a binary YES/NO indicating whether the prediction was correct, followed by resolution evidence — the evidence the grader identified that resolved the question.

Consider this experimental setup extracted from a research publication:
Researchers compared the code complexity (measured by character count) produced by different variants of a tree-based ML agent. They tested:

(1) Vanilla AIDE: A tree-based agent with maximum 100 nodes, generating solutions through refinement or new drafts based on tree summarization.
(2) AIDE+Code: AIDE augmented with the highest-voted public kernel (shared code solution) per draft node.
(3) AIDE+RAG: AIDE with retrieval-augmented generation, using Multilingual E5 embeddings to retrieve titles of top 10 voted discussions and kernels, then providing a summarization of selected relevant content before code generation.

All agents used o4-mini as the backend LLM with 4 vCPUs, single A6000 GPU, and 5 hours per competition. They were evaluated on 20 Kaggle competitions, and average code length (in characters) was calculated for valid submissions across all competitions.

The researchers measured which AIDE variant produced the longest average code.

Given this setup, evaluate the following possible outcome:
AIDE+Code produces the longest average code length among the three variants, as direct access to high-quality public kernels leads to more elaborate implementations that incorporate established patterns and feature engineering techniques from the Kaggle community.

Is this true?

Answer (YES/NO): NO